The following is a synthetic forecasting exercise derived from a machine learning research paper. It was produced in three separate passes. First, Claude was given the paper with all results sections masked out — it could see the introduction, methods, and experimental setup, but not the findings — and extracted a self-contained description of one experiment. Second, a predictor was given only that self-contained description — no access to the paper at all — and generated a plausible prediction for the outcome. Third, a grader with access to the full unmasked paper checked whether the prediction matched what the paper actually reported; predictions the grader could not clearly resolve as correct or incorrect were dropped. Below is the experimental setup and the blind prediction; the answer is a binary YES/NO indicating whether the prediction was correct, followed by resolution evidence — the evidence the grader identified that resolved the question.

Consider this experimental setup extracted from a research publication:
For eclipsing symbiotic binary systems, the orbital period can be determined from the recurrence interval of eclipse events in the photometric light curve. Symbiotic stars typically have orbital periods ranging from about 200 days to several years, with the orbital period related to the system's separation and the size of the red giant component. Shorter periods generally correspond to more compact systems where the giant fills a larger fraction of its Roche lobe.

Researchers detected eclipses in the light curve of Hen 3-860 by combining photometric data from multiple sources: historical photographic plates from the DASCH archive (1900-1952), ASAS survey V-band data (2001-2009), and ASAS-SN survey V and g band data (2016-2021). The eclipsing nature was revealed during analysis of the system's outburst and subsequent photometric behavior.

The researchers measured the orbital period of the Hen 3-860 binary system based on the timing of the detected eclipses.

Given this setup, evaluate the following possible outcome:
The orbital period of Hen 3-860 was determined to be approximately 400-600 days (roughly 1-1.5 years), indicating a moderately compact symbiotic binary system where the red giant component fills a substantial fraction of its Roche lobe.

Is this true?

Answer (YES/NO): NO